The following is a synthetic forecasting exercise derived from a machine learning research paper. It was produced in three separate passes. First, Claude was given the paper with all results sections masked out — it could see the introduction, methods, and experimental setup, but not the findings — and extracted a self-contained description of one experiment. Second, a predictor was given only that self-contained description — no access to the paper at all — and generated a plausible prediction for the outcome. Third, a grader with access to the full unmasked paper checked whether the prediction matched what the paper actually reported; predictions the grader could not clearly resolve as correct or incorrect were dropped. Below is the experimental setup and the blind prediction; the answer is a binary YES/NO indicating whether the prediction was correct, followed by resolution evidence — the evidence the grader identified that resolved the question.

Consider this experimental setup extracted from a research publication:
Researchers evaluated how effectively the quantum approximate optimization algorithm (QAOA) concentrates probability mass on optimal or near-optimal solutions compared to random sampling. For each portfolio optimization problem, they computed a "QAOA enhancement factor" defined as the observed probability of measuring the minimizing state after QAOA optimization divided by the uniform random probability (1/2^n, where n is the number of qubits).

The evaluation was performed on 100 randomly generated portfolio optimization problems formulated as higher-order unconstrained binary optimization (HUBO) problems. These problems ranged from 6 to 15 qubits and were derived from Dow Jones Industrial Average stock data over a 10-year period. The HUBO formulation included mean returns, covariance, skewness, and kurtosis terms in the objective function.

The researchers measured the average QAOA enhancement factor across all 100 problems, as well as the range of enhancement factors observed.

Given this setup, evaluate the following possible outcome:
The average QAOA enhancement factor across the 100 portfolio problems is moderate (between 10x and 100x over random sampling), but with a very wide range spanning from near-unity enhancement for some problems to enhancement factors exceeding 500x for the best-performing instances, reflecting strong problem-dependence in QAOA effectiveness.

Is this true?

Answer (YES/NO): NO